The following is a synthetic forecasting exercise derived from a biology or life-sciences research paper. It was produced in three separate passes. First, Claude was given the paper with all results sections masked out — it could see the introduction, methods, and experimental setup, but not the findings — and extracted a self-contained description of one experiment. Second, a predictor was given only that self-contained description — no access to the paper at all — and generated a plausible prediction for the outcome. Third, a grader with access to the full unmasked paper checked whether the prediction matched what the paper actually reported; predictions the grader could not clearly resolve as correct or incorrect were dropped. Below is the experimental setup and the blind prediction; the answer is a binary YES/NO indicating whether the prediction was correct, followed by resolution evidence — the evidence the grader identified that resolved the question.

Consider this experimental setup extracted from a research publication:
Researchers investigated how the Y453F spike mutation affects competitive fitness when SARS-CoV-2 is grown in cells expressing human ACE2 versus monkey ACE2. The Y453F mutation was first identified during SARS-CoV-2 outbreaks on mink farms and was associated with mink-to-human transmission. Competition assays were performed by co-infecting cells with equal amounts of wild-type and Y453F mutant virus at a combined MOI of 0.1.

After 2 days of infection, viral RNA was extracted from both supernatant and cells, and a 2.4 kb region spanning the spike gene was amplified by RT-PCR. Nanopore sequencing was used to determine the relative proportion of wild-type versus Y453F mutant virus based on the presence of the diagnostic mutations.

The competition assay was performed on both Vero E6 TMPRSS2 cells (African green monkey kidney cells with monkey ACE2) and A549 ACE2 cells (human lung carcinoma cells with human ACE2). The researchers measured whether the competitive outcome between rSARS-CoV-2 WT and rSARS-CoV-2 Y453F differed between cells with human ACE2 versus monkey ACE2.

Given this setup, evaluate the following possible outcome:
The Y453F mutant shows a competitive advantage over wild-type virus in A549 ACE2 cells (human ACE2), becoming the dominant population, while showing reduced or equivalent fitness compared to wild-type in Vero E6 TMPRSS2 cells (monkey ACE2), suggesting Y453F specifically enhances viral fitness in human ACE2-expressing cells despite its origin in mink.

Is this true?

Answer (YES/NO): NO